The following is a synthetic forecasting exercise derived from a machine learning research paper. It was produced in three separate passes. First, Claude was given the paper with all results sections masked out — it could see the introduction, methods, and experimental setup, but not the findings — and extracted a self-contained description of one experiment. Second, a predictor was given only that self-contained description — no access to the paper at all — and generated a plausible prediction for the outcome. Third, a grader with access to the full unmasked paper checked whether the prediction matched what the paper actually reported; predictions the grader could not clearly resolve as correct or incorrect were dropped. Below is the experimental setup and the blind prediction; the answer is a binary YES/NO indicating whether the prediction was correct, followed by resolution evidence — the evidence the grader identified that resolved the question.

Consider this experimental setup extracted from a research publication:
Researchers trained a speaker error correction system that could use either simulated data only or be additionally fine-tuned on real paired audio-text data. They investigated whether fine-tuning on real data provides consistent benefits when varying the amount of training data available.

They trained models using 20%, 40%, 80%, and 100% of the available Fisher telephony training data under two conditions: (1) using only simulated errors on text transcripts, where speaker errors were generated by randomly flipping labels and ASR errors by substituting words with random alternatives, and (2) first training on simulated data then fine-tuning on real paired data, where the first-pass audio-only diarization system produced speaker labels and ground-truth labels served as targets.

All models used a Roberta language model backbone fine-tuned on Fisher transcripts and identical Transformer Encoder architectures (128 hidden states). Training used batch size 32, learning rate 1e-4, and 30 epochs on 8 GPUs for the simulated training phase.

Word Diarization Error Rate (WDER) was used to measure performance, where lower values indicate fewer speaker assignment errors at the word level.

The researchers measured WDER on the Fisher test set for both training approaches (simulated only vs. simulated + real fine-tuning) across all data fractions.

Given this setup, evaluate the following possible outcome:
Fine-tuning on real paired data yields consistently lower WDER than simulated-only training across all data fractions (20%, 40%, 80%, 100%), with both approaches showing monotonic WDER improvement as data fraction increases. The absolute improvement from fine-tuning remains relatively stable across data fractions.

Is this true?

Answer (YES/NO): NO